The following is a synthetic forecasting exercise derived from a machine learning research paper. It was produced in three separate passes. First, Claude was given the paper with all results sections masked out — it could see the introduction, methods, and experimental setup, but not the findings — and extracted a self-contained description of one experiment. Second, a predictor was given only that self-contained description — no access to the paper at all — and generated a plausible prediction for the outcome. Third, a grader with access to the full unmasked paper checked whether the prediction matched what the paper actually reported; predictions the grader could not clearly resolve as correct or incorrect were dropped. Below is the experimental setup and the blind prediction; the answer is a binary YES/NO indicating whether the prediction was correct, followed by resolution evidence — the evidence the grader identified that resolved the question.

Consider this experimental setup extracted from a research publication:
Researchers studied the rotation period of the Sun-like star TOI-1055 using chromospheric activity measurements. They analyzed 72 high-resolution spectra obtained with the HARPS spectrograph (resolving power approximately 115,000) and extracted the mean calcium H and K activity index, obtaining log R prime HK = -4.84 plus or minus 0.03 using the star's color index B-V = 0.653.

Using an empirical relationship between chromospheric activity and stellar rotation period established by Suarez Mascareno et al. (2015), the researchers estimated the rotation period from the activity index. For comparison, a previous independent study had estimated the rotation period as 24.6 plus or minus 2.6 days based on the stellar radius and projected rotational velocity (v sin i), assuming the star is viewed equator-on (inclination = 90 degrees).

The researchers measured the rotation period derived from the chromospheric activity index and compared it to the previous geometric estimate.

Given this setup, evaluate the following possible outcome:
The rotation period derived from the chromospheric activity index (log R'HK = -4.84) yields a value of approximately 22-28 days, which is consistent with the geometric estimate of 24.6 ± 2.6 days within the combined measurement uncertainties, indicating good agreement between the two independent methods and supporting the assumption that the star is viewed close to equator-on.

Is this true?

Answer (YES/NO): YES